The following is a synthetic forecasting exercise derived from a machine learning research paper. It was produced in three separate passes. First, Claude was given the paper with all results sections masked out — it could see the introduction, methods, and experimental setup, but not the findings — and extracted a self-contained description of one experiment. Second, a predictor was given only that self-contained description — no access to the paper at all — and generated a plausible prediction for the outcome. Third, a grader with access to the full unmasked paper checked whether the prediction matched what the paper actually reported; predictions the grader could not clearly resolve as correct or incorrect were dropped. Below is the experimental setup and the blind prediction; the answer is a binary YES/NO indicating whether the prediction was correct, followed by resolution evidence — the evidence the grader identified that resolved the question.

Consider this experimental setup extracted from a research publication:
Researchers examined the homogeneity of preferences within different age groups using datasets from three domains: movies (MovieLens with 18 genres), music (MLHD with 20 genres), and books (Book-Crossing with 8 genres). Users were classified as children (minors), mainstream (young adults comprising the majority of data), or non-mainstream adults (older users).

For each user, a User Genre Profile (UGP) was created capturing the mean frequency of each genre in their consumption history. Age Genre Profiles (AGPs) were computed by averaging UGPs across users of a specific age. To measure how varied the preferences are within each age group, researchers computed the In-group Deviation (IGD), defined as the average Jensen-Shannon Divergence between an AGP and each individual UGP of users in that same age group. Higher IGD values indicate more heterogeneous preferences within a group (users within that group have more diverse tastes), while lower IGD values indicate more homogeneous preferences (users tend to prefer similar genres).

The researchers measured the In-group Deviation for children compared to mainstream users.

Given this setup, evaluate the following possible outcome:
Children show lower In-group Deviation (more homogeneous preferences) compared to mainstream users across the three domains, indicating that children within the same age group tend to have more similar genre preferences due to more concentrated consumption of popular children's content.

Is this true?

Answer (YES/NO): NO